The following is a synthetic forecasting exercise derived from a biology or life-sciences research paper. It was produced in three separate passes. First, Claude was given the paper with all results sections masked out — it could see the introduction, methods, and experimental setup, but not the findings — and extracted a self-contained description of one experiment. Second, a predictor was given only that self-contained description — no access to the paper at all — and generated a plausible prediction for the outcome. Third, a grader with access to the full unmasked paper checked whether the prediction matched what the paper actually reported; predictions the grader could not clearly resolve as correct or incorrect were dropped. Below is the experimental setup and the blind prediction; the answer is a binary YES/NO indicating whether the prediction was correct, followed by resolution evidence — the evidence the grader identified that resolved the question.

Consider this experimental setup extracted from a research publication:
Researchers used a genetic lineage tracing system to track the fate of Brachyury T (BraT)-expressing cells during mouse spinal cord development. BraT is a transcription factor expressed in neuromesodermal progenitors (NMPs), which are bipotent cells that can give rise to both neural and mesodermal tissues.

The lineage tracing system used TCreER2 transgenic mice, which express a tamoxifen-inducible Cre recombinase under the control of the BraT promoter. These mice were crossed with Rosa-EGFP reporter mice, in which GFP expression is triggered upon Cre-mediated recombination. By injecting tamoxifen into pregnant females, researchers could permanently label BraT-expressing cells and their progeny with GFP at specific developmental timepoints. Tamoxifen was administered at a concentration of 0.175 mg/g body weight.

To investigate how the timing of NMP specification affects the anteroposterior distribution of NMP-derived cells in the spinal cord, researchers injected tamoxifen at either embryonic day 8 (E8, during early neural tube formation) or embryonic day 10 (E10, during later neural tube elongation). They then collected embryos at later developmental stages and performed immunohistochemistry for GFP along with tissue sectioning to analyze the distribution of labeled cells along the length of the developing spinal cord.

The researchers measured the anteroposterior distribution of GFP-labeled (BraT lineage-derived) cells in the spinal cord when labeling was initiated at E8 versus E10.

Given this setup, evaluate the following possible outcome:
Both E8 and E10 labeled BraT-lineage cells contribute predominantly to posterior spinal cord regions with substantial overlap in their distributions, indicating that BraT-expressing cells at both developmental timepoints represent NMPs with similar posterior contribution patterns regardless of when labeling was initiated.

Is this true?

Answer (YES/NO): NO